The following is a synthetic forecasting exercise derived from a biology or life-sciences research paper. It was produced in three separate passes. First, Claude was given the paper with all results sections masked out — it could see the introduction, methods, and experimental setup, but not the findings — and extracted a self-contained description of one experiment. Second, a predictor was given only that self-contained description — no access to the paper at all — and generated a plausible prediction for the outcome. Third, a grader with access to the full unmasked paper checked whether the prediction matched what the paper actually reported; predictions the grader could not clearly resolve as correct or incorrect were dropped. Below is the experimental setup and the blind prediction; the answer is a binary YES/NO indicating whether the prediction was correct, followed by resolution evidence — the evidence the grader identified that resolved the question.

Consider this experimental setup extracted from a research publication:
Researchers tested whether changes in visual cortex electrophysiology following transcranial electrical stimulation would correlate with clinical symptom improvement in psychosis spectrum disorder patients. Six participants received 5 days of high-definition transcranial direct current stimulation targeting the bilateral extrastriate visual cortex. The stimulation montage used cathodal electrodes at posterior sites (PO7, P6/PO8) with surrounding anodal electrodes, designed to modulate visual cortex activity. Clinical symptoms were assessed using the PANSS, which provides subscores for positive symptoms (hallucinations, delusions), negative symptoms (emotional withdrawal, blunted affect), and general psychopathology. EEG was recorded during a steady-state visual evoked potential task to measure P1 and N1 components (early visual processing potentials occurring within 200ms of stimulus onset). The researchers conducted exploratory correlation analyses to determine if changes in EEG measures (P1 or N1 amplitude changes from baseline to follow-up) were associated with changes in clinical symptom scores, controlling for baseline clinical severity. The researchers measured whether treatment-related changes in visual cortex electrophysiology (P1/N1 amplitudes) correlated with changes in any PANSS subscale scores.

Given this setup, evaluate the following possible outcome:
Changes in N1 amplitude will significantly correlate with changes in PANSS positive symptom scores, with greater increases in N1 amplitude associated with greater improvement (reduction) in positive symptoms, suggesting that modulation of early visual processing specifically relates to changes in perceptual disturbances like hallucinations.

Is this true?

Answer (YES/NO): NO